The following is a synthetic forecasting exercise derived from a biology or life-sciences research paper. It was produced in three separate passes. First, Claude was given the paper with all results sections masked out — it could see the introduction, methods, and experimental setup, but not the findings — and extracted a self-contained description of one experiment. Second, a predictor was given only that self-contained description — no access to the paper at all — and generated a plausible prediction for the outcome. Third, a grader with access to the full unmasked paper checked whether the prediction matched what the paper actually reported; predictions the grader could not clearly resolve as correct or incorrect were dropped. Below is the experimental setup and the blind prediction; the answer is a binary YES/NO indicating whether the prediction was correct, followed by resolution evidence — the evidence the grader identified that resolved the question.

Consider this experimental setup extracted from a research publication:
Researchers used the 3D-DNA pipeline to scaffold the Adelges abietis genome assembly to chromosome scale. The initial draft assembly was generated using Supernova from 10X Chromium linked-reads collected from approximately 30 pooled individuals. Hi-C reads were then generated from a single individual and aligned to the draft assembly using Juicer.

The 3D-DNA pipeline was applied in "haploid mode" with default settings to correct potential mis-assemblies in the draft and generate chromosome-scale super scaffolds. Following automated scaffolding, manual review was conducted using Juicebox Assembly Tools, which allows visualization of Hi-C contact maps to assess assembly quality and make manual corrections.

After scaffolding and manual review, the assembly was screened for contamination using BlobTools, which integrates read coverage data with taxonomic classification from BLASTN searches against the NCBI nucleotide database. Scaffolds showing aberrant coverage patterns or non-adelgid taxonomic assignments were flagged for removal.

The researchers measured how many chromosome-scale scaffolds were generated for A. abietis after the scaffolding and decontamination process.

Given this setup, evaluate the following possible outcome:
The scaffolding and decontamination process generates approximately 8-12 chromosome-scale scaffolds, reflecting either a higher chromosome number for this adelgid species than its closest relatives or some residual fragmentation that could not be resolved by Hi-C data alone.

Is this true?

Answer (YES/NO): YES